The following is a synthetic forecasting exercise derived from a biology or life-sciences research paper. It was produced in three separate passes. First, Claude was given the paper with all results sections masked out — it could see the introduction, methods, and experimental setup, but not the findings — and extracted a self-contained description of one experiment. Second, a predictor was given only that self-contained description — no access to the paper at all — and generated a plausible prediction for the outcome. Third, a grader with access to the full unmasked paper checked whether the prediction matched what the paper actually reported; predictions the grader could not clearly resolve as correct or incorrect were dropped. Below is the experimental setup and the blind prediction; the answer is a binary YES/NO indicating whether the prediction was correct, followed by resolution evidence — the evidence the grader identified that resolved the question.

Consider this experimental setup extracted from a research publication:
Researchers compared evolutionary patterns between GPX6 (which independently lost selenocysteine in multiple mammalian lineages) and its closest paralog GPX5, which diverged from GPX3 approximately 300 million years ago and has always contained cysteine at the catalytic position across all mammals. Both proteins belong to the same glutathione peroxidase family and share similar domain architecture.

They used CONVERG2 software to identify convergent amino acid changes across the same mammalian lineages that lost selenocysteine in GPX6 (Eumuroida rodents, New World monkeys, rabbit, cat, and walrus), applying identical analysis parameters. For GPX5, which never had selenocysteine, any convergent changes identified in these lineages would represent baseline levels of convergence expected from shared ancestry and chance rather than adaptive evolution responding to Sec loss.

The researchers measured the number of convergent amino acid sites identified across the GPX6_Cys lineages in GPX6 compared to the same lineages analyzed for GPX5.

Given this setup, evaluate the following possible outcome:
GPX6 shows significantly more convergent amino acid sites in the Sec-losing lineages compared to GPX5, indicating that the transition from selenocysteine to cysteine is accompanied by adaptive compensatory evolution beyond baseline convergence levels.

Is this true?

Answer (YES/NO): YES